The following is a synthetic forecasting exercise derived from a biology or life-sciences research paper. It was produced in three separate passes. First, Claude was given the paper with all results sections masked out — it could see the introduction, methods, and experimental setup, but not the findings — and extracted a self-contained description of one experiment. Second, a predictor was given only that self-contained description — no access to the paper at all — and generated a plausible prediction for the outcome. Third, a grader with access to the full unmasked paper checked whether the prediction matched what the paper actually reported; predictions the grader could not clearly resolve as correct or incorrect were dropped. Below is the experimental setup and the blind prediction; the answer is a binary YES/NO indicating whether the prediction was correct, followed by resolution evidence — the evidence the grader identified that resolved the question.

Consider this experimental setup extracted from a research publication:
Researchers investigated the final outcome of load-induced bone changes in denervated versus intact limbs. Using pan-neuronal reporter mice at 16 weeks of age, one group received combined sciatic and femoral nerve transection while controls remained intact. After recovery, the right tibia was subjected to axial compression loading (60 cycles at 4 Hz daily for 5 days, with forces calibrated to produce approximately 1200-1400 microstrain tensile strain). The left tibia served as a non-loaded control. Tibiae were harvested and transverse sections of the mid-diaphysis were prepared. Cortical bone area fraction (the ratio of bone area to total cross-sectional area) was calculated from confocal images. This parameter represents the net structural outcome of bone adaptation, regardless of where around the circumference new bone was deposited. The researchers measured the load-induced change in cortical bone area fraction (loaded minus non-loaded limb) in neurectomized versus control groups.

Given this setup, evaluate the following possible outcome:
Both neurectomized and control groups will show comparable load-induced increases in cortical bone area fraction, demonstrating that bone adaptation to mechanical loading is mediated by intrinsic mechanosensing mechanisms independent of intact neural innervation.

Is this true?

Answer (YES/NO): YES